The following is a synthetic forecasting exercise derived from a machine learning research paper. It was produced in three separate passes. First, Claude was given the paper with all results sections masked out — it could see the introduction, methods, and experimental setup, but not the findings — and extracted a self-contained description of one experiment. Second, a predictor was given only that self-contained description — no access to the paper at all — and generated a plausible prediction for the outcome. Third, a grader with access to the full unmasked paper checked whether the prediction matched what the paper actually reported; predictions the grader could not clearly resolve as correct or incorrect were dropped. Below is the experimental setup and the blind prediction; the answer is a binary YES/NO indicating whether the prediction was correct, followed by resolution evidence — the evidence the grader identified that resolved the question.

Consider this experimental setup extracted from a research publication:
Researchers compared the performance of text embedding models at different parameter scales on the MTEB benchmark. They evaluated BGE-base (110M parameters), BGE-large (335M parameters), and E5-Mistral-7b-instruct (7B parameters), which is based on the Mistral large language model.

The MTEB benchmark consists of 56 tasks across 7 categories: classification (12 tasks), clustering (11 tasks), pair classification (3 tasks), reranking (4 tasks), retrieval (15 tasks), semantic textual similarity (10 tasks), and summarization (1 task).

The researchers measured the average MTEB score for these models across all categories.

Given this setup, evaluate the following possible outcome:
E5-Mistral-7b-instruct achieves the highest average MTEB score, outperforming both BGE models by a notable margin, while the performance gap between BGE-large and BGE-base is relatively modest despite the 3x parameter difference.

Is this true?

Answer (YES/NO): YES